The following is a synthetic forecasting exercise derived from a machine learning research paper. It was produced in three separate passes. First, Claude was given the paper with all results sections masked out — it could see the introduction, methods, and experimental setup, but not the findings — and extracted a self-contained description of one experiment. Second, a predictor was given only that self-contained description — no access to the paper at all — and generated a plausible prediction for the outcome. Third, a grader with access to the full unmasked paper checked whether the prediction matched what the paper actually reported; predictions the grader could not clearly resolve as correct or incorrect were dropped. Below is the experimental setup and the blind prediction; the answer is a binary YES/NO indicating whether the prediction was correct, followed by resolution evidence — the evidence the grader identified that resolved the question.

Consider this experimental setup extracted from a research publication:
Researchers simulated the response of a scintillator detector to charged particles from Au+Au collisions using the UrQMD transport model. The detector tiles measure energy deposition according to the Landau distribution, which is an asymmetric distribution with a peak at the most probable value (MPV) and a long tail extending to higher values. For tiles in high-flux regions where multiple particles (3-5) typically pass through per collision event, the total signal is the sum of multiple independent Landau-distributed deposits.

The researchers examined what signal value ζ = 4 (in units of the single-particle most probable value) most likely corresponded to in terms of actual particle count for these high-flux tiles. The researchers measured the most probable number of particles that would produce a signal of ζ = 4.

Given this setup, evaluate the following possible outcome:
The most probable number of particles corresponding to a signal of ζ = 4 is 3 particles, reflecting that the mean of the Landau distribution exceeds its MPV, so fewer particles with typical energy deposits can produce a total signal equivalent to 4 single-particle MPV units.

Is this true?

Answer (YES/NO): YES